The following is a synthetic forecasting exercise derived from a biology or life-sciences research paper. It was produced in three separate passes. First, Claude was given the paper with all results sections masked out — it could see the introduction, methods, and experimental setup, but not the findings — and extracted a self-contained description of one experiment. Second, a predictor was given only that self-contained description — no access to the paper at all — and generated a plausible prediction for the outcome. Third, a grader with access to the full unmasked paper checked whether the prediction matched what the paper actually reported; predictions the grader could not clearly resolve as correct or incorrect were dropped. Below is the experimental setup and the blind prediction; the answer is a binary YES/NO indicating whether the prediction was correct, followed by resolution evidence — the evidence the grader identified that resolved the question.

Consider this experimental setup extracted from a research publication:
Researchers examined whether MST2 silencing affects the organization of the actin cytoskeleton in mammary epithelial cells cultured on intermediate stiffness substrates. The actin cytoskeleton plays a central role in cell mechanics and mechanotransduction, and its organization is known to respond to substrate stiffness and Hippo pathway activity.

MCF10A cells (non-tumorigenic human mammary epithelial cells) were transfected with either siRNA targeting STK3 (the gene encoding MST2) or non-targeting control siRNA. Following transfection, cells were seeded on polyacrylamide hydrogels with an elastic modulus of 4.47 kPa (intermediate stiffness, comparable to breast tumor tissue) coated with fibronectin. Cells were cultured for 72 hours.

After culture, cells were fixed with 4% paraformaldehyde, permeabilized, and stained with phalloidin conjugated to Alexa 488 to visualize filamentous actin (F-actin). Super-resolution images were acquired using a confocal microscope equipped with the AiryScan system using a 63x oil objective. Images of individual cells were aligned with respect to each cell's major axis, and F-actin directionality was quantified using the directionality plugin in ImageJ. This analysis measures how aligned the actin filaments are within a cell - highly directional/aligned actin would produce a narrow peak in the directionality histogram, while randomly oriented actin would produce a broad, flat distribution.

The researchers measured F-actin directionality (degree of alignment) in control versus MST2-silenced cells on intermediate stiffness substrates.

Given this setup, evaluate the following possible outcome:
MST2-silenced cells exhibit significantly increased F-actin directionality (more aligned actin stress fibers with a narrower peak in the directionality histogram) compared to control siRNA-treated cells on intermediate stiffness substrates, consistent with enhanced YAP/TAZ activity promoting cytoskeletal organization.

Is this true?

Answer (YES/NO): YES